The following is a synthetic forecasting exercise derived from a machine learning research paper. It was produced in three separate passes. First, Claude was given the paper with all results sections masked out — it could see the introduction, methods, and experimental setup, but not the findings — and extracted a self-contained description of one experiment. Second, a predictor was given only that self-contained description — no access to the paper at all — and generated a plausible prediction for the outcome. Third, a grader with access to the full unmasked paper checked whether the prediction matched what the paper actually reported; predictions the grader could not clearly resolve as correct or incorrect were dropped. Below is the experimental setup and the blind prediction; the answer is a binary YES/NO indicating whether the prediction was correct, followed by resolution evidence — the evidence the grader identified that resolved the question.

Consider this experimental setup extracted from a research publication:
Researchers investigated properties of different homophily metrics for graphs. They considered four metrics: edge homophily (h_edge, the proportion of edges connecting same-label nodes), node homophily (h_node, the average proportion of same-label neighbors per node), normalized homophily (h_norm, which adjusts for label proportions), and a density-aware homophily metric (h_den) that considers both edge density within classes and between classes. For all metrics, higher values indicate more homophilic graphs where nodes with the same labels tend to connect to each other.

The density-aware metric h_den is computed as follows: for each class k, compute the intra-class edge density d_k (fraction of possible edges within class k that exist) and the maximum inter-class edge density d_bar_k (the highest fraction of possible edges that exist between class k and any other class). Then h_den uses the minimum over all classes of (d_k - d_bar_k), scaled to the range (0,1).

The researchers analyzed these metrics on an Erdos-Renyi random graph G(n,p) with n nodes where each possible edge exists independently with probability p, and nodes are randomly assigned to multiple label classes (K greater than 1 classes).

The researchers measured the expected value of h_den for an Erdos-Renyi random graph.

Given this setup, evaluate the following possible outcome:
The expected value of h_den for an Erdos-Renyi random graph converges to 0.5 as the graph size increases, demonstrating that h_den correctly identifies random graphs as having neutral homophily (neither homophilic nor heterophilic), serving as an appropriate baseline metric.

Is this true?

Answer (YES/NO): NO